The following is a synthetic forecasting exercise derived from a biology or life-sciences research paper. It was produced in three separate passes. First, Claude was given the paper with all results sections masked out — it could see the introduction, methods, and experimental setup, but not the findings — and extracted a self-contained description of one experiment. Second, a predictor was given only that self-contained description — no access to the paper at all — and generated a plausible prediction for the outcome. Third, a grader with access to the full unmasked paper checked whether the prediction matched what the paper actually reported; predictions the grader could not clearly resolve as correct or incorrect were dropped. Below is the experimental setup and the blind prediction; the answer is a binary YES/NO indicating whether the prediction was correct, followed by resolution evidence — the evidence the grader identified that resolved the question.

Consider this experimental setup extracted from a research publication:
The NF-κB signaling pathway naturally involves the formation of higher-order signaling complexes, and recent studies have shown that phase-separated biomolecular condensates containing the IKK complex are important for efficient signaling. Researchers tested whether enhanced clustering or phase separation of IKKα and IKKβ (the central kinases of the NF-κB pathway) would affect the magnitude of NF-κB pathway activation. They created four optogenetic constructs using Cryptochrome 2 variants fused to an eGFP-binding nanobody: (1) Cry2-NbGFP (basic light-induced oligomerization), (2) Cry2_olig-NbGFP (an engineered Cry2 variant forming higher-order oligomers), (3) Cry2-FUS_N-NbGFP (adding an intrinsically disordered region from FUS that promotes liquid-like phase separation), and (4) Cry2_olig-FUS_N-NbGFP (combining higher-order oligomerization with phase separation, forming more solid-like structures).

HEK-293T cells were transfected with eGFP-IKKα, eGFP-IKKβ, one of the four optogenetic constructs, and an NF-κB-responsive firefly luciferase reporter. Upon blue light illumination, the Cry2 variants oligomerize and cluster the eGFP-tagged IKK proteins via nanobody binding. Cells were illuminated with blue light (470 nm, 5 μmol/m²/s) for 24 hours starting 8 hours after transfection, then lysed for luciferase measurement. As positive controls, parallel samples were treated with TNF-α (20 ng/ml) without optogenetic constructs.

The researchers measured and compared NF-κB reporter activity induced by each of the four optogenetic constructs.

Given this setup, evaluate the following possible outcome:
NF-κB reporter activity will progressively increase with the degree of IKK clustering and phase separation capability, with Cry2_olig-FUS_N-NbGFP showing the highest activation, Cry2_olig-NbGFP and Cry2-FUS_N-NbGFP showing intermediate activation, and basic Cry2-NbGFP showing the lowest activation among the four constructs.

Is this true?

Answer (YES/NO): NO